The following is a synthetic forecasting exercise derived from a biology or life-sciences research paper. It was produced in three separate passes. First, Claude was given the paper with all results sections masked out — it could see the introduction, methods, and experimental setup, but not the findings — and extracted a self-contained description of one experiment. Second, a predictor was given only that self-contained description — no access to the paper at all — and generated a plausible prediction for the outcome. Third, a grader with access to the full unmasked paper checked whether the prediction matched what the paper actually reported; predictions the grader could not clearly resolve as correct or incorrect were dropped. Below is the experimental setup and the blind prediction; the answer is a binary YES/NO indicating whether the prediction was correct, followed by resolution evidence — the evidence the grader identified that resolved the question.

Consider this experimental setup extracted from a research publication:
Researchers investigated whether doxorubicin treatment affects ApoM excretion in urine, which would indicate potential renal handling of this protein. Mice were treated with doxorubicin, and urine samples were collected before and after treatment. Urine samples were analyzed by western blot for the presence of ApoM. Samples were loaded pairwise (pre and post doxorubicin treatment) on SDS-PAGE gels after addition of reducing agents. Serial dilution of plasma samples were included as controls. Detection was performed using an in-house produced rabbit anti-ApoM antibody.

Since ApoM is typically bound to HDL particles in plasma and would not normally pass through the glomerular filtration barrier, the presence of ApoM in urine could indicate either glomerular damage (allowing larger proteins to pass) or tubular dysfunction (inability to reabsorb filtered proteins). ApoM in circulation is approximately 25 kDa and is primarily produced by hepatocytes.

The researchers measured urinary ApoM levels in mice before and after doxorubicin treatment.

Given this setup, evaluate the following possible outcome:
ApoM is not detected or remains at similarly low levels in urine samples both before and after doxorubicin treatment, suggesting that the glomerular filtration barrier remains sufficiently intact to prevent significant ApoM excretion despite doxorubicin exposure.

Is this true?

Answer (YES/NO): NO